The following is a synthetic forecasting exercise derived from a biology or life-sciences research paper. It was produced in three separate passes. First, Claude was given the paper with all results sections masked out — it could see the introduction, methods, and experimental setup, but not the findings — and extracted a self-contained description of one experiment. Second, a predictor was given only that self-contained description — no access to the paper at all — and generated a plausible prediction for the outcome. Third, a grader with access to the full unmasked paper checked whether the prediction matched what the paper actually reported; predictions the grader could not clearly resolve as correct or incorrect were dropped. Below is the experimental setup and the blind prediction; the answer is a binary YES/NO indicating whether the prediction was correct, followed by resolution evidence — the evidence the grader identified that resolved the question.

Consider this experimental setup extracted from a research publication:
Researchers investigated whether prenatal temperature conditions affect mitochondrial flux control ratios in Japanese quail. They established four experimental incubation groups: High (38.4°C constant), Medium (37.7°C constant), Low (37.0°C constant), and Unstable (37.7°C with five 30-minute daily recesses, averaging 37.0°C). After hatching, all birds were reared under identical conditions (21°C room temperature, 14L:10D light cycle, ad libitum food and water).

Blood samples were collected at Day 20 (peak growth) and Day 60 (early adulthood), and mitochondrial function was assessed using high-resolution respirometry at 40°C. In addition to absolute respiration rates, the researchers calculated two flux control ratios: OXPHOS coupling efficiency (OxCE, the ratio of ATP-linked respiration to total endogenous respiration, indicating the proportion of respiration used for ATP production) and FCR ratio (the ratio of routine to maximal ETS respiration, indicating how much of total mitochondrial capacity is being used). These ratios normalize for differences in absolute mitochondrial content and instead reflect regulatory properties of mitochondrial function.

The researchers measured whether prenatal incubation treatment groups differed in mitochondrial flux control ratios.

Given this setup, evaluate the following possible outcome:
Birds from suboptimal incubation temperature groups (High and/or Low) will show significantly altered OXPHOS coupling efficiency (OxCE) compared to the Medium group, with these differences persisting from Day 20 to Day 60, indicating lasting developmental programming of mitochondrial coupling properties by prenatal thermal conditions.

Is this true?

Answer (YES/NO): NO